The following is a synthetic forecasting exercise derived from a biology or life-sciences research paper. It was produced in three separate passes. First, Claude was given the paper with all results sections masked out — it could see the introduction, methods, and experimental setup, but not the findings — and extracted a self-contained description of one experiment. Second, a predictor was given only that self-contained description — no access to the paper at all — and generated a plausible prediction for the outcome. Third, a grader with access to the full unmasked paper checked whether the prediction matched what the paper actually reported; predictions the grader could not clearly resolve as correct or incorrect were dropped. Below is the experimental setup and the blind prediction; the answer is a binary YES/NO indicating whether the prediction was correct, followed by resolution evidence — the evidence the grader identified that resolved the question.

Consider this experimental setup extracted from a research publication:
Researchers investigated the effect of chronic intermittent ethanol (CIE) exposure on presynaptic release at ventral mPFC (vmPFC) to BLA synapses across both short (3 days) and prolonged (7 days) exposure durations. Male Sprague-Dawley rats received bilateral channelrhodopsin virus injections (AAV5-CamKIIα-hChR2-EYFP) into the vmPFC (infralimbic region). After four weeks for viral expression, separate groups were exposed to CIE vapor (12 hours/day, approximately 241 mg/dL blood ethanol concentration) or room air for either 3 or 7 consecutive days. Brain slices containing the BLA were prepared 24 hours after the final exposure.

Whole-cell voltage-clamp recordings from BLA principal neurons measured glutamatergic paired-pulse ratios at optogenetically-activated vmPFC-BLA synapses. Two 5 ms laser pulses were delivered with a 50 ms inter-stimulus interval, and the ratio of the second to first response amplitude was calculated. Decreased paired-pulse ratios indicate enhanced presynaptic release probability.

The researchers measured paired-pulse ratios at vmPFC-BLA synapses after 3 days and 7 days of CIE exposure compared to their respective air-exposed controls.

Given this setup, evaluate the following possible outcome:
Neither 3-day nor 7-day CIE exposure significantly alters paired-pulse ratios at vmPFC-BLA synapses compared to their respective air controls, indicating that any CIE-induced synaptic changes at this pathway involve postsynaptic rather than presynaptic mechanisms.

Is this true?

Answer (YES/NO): NO